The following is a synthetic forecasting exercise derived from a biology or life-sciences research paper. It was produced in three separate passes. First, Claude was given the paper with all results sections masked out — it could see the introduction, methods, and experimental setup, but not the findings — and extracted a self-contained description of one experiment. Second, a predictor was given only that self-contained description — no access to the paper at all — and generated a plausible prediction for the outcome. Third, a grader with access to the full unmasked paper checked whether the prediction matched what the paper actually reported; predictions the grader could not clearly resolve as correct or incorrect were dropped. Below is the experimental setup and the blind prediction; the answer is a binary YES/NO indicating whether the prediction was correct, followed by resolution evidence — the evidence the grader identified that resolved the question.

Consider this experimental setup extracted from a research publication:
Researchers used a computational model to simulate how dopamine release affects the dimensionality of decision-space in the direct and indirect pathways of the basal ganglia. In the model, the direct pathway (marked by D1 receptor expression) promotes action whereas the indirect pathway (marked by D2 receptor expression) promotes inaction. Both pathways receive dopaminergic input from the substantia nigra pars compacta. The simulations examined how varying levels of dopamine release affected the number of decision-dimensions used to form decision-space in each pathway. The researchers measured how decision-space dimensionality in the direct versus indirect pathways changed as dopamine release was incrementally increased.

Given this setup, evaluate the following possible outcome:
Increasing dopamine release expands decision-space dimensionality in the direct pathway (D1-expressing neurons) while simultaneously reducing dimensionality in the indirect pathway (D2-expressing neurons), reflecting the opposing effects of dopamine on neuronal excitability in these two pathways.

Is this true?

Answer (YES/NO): YES